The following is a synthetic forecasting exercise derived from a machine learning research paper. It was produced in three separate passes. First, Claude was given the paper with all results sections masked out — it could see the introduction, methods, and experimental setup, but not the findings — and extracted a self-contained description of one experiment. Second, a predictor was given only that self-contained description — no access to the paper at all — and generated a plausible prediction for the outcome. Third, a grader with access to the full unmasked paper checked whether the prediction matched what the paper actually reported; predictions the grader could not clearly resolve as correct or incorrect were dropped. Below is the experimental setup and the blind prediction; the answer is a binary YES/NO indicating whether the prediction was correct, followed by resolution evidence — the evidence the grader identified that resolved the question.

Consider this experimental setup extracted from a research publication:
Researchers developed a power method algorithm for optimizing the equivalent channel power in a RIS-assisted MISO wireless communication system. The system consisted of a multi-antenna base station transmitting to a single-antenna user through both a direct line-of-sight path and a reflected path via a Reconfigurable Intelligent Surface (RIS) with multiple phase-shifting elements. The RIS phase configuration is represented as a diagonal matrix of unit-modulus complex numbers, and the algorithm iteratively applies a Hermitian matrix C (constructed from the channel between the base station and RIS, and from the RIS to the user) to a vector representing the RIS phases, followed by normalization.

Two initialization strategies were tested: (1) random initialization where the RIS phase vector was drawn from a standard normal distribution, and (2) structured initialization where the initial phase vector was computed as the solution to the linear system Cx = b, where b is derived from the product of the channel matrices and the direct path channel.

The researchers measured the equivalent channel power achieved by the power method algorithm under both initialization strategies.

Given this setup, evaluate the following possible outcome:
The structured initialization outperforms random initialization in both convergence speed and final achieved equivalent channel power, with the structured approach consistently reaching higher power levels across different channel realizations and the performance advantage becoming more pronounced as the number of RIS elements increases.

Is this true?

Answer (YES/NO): NO